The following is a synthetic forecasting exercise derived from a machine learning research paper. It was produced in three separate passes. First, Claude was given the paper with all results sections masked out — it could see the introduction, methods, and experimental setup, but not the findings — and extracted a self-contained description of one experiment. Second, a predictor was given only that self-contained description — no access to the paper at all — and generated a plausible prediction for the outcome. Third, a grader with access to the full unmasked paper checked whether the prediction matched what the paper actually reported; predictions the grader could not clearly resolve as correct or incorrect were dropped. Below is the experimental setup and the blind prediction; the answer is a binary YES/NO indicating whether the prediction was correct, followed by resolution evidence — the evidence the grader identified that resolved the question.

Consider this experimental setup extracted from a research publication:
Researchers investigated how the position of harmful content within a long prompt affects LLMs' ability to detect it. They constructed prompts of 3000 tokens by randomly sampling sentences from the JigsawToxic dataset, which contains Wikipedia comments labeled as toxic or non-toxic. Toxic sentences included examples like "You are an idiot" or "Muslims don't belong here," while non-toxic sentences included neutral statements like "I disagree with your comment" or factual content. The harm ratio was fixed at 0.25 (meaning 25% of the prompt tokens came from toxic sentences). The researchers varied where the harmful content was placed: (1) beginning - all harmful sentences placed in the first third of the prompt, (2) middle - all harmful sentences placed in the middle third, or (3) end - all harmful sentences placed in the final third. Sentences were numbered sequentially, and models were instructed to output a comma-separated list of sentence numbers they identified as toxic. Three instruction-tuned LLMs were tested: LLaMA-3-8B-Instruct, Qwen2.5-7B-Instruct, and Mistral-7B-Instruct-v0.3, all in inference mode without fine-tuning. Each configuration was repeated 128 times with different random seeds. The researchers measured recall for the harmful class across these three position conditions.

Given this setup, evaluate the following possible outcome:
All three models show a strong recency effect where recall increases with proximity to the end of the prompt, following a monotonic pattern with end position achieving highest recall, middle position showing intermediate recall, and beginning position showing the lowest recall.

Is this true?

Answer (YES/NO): NO